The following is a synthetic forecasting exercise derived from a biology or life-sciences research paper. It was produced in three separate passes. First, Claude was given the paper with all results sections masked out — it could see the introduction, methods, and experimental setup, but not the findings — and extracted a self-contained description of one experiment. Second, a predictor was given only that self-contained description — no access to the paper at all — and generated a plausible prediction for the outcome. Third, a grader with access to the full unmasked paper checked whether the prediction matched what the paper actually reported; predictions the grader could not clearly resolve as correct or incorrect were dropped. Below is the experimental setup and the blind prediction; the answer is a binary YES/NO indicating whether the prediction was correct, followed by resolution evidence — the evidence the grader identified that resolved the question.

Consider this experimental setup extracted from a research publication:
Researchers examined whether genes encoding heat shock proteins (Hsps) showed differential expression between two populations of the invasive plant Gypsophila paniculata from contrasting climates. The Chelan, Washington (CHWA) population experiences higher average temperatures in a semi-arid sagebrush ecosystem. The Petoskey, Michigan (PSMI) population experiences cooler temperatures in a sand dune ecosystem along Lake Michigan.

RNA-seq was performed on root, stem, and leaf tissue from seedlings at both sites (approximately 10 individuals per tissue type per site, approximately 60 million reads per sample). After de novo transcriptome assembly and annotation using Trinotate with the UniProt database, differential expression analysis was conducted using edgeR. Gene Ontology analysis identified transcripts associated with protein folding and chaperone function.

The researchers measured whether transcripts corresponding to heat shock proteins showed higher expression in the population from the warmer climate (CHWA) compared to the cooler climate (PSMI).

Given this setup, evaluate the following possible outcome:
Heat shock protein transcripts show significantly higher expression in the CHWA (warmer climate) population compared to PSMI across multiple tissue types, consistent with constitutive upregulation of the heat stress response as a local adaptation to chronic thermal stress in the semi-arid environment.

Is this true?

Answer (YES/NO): YES